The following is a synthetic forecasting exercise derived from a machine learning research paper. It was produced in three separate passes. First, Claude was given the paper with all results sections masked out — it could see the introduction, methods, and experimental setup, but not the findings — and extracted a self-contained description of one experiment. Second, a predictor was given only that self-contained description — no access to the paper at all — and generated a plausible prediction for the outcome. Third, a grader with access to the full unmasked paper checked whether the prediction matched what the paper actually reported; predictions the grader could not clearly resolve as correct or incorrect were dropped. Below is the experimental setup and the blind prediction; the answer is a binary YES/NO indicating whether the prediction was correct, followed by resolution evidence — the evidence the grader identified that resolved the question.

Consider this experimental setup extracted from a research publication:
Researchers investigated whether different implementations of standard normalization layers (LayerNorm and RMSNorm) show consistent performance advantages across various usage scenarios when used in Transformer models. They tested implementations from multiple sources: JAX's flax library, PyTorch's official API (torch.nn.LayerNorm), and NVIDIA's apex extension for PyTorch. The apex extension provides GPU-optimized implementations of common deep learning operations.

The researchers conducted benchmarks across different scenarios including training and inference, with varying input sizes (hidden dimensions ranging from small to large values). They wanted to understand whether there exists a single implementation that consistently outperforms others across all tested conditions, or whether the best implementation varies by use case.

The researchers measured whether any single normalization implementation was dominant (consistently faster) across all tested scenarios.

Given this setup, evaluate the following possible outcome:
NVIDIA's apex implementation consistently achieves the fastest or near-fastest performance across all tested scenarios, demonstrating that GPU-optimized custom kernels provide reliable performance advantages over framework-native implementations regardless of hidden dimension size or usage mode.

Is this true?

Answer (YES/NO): NO